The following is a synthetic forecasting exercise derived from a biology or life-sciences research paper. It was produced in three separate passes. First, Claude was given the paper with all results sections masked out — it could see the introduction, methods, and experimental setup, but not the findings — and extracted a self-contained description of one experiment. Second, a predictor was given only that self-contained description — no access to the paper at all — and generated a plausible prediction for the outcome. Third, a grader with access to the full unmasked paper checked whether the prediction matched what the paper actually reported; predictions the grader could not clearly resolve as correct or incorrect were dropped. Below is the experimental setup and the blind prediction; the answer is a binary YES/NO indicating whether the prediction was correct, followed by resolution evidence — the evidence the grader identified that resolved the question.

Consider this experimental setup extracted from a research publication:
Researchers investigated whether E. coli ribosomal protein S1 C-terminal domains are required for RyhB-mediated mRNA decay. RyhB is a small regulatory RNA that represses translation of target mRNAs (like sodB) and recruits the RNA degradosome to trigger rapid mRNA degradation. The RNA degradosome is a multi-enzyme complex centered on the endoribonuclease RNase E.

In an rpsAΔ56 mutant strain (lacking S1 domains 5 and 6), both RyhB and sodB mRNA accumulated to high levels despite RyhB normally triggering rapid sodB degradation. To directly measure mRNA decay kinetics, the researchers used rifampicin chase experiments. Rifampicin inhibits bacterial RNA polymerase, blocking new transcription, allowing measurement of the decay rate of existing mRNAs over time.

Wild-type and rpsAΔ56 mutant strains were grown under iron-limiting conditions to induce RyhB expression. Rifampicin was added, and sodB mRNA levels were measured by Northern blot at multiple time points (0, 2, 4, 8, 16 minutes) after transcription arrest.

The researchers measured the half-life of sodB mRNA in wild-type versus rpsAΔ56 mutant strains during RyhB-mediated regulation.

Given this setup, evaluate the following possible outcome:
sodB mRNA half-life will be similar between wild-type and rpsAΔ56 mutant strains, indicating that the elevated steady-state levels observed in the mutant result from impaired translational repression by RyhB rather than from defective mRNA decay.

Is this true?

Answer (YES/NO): NO